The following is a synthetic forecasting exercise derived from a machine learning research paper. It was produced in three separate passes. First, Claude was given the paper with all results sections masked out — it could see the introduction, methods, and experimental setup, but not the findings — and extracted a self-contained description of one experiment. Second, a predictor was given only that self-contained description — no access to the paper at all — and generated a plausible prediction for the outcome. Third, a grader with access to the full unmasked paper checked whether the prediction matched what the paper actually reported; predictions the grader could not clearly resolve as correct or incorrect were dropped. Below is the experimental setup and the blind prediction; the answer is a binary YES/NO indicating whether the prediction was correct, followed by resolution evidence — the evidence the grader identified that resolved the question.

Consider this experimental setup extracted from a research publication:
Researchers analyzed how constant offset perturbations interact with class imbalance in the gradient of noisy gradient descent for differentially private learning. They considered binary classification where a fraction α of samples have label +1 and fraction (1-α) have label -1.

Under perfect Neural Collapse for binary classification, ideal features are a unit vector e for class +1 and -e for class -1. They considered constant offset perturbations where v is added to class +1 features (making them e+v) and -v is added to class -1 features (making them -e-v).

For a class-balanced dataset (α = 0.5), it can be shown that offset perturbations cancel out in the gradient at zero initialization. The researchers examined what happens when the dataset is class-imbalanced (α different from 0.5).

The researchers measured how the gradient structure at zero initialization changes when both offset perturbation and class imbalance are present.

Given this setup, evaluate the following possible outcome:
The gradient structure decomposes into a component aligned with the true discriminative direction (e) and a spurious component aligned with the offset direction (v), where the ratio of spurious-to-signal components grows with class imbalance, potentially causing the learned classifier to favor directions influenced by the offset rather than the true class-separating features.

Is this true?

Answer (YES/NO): YES